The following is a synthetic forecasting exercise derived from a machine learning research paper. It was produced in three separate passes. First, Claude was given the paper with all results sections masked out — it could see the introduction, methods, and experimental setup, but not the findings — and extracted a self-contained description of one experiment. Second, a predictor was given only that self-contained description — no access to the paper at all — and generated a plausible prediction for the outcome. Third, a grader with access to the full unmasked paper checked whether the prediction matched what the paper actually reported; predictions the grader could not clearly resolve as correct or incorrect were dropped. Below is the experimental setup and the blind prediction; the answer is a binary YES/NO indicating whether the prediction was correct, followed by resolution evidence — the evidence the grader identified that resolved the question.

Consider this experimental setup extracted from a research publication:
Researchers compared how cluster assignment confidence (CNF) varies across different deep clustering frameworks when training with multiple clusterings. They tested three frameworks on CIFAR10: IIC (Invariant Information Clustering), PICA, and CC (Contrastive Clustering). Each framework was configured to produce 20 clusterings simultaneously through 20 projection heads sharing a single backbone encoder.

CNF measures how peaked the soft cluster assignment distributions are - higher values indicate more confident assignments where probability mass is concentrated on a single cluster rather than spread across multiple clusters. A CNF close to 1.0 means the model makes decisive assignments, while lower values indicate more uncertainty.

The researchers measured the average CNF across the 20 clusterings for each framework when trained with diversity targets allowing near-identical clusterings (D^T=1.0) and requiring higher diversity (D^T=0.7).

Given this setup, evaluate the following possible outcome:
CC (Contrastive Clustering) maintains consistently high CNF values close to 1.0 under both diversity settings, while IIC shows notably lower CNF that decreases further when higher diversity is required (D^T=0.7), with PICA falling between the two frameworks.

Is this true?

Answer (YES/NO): NO